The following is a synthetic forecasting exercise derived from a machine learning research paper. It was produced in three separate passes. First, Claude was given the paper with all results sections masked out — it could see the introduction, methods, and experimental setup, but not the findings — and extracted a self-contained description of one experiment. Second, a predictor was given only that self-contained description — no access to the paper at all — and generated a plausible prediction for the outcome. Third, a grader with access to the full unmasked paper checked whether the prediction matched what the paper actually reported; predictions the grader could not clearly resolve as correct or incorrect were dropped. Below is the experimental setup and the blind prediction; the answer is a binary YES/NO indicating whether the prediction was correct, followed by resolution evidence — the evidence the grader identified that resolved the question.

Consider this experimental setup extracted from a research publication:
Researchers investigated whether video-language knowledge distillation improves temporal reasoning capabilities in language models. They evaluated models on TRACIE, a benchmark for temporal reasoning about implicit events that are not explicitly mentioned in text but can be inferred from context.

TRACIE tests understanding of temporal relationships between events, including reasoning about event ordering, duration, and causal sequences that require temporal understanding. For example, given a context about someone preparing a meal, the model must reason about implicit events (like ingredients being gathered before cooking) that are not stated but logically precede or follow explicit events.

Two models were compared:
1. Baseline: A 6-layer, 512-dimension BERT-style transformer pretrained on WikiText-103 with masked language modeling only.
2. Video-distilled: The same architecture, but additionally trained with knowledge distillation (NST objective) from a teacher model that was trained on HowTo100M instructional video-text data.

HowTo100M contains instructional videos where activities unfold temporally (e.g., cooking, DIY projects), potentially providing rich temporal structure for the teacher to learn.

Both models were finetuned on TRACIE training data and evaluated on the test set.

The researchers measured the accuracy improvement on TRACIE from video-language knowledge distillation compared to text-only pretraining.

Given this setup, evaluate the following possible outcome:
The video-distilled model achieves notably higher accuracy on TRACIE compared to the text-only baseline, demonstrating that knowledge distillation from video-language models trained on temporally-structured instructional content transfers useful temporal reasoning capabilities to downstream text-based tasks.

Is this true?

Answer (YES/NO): YES